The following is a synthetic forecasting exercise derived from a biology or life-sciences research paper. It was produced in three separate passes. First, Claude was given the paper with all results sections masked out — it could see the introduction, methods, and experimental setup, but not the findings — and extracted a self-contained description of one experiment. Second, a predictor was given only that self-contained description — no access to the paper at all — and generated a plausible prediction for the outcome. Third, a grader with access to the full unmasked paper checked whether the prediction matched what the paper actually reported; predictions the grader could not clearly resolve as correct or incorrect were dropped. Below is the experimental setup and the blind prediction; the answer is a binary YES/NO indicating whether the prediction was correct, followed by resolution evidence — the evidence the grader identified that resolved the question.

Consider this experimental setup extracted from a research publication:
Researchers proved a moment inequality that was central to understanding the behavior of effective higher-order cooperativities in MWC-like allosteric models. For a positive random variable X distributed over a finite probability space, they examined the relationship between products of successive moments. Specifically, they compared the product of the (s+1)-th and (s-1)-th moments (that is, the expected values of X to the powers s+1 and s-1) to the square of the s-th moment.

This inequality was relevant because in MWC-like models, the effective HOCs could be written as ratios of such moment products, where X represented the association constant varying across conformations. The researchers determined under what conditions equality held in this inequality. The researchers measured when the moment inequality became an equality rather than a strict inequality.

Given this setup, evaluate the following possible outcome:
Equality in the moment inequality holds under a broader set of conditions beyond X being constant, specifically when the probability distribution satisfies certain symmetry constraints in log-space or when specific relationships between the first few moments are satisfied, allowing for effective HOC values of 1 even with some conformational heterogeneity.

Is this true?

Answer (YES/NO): NO